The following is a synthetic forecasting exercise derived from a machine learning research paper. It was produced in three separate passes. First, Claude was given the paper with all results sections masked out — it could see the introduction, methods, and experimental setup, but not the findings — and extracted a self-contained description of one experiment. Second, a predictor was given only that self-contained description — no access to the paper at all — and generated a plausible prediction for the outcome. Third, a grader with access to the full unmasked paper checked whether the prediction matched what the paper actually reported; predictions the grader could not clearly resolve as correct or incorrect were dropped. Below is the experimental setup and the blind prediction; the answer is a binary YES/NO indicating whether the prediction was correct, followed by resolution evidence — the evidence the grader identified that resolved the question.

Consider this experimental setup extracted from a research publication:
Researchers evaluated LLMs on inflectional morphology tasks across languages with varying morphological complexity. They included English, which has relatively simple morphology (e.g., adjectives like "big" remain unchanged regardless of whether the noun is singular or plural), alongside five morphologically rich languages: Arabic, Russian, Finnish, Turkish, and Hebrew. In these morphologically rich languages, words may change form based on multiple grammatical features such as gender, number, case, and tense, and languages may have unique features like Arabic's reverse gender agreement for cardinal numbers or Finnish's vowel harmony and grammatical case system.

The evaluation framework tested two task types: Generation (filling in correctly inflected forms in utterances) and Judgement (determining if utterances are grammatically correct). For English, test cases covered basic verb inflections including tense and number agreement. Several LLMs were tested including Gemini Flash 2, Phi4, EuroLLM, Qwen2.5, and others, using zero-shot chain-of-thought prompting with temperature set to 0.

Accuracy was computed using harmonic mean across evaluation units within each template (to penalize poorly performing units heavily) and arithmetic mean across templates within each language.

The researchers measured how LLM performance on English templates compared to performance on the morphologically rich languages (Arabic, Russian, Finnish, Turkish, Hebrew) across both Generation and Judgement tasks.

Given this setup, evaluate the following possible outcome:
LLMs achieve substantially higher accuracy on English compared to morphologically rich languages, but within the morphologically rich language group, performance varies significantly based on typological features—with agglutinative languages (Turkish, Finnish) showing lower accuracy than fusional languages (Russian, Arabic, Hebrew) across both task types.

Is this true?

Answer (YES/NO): NO